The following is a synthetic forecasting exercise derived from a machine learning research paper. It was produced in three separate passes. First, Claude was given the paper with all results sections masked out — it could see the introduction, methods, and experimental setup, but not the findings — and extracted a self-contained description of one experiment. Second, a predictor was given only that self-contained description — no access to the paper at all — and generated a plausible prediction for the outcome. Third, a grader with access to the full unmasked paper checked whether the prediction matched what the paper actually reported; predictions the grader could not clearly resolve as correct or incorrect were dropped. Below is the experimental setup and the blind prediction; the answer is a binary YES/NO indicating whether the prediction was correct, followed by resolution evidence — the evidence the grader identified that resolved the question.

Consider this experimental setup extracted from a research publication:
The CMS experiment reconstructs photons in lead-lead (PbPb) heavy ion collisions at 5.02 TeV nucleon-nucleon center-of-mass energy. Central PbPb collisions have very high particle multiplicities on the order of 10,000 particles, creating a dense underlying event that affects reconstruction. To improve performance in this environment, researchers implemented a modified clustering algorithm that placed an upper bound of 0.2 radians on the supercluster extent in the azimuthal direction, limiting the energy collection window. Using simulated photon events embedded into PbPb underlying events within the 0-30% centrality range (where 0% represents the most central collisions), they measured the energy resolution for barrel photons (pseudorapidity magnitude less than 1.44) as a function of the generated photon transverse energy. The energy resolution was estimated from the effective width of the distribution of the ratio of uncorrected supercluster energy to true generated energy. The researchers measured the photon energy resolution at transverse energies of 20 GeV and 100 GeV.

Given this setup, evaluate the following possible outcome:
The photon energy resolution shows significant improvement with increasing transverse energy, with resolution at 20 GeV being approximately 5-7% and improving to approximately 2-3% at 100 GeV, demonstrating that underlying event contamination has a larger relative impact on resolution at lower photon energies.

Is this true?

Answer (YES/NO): NO